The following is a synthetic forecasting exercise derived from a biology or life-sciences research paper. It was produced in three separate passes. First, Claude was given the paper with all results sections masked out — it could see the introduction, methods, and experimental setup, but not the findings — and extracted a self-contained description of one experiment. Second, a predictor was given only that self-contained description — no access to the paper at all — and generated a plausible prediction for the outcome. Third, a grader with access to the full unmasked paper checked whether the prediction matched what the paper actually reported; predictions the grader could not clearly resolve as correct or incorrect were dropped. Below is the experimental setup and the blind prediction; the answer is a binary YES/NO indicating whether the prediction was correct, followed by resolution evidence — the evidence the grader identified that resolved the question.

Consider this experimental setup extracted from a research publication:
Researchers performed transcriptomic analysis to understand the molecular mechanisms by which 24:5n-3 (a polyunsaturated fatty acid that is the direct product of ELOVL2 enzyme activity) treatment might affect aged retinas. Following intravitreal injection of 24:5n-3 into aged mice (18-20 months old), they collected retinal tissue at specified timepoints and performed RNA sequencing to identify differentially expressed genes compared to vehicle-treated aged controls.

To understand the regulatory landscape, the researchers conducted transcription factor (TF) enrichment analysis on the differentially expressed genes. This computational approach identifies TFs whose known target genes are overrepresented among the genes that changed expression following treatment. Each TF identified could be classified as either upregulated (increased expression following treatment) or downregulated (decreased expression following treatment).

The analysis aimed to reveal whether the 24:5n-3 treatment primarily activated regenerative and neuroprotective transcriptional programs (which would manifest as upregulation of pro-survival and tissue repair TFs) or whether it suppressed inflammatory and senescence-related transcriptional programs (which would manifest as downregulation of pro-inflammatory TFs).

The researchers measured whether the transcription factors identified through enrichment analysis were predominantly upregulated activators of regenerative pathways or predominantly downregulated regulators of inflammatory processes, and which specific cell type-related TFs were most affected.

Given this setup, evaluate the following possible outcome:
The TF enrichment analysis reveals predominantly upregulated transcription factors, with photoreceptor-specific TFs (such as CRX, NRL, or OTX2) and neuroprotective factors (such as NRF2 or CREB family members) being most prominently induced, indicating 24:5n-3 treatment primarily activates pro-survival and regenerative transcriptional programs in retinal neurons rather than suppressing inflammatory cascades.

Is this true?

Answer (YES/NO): NO